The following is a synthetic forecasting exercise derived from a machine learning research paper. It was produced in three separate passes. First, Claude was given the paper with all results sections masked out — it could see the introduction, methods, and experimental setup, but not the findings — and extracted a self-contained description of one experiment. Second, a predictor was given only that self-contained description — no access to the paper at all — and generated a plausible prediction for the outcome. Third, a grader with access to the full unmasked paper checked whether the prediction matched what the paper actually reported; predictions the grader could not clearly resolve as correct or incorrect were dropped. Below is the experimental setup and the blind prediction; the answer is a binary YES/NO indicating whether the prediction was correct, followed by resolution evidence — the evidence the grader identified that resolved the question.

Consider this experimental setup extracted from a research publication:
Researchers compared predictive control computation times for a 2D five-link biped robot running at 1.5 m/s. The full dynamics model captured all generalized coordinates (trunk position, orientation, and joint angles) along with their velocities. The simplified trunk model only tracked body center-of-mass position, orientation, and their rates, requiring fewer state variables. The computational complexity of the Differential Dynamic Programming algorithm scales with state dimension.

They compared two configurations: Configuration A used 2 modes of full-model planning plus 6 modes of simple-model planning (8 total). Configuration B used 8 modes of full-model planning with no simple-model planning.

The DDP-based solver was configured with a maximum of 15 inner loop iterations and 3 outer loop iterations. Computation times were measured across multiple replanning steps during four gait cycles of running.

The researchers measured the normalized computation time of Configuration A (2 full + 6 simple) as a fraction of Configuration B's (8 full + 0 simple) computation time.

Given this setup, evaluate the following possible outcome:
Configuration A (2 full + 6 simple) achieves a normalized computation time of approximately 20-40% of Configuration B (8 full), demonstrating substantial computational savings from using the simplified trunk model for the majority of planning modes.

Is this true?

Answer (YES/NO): YES